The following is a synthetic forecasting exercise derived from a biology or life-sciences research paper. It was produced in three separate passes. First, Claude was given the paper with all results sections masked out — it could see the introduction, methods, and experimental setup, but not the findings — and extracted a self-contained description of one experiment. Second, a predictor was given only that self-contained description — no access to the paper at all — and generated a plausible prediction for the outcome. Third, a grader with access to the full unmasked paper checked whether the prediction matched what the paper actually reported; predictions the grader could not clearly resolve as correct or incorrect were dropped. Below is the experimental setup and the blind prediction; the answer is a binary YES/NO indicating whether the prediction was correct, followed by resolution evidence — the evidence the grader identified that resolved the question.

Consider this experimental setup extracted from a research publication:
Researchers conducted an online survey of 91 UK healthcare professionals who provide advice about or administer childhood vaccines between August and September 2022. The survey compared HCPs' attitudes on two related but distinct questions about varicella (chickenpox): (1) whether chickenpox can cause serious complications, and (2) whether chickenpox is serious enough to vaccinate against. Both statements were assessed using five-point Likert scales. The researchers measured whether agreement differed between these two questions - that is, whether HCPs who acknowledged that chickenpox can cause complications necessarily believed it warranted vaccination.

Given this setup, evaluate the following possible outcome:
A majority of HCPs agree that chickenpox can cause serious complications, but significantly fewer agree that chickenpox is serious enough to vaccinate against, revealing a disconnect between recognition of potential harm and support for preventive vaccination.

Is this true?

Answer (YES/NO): YES